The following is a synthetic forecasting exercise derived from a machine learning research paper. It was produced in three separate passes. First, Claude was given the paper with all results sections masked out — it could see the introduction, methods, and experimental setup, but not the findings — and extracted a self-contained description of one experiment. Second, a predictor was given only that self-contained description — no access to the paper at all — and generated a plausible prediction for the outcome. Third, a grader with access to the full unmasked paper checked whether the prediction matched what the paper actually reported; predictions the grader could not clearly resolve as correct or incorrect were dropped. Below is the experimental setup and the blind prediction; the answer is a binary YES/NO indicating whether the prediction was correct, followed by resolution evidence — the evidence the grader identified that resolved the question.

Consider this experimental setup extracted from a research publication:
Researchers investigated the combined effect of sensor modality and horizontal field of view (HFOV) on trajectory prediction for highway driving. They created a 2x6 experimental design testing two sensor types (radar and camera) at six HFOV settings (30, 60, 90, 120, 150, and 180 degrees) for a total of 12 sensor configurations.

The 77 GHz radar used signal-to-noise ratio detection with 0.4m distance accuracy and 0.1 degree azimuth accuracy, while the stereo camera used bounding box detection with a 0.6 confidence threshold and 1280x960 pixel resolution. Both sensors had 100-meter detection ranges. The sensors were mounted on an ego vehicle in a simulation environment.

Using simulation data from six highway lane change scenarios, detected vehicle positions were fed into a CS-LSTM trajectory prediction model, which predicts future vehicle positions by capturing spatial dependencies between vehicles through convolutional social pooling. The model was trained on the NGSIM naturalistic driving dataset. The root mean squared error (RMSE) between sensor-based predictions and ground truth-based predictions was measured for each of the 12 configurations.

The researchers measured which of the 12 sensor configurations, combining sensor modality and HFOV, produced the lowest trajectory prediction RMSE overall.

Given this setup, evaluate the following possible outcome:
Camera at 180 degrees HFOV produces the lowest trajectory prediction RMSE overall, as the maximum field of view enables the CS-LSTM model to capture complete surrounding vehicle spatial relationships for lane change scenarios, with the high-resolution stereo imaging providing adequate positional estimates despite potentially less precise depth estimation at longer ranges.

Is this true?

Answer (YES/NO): NO